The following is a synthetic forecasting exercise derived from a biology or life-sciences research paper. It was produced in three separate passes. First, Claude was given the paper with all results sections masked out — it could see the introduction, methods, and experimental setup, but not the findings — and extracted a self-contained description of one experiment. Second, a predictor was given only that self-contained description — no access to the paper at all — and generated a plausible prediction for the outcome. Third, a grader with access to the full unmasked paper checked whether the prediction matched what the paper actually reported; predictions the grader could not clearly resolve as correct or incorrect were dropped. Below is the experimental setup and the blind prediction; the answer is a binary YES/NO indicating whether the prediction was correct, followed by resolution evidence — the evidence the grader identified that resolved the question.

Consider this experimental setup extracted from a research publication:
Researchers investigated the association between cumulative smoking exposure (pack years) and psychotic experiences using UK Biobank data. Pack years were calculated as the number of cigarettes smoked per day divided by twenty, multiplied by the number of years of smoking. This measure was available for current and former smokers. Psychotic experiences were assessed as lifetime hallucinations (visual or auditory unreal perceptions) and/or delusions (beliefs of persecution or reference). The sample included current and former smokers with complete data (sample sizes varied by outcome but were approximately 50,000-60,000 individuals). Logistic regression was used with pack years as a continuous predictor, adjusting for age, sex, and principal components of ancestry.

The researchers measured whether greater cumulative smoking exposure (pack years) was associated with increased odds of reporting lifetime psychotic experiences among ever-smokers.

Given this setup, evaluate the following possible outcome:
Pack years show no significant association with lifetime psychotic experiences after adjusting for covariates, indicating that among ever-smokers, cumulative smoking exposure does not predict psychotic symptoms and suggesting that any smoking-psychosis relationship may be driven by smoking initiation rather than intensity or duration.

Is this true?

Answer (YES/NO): NO